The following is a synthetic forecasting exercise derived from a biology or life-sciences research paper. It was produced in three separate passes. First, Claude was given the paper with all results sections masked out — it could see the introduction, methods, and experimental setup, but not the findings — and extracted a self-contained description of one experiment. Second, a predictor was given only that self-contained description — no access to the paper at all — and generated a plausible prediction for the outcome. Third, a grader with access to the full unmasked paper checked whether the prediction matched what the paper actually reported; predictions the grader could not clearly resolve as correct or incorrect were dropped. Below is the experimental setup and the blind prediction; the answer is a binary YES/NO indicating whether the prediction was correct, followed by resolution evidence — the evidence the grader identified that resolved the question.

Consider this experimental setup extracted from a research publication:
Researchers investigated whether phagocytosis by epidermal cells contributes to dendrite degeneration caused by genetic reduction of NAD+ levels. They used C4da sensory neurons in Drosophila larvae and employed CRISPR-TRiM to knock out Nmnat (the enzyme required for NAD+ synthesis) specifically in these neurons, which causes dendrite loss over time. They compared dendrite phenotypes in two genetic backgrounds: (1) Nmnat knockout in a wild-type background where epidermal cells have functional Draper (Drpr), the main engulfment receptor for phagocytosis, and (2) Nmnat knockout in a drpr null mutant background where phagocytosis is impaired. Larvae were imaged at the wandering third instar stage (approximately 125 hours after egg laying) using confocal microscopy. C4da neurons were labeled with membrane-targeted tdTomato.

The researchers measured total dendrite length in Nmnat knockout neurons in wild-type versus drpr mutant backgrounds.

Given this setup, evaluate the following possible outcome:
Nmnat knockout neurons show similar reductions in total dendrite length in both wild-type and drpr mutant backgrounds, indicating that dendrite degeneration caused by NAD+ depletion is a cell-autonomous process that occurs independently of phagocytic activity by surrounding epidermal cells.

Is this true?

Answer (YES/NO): NO